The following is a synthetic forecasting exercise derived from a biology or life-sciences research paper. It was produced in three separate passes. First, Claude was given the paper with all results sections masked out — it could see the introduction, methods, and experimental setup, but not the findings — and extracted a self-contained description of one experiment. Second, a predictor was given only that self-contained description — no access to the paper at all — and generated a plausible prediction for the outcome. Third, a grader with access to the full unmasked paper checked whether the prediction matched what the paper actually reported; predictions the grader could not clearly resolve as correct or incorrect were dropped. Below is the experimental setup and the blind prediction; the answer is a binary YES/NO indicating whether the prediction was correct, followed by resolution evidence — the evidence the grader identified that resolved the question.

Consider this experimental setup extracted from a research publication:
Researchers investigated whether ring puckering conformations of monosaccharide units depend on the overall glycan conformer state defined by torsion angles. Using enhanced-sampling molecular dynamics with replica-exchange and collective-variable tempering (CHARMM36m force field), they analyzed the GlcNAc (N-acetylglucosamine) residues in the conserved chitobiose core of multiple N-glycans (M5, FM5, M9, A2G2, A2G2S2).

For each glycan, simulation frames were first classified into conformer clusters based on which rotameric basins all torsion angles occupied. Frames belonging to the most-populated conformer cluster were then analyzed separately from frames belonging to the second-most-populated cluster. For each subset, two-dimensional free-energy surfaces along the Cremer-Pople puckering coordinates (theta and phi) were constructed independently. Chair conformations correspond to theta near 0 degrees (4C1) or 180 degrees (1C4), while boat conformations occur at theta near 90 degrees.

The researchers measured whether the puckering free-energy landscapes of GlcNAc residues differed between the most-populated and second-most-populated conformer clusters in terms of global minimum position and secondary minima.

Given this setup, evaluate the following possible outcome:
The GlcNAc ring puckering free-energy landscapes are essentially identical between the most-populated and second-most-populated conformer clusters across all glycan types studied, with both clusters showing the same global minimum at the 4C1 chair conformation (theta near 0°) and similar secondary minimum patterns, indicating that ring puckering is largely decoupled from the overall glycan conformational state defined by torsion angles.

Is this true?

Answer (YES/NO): NO